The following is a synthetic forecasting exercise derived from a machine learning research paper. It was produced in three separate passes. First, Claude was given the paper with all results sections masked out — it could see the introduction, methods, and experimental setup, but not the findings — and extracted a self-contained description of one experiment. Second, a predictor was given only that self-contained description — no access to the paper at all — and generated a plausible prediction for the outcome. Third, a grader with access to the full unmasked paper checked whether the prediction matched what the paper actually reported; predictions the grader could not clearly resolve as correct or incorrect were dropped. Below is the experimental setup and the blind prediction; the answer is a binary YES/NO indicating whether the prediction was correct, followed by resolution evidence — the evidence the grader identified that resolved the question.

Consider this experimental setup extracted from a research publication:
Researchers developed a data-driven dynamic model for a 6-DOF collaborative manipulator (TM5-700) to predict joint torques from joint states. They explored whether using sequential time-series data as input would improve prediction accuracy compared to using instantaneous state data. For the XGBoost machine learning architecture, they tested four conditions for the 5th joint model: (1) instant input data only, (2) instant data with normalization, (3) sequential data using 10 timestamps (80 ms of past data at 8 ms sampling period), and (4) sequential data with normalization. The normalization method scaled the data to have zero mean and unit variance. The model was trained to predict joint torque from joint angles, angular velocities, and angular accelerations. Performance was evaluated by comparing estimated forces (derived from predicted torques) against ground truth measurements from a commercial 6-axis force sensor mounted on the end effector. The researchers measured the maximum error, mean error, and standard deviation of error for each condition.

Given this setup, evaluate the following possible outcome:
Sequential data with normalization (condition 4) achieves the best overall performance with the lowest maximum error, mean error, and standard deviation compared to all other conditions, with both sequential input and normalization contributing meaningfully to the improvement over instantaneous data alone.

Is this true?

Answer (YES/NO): NO